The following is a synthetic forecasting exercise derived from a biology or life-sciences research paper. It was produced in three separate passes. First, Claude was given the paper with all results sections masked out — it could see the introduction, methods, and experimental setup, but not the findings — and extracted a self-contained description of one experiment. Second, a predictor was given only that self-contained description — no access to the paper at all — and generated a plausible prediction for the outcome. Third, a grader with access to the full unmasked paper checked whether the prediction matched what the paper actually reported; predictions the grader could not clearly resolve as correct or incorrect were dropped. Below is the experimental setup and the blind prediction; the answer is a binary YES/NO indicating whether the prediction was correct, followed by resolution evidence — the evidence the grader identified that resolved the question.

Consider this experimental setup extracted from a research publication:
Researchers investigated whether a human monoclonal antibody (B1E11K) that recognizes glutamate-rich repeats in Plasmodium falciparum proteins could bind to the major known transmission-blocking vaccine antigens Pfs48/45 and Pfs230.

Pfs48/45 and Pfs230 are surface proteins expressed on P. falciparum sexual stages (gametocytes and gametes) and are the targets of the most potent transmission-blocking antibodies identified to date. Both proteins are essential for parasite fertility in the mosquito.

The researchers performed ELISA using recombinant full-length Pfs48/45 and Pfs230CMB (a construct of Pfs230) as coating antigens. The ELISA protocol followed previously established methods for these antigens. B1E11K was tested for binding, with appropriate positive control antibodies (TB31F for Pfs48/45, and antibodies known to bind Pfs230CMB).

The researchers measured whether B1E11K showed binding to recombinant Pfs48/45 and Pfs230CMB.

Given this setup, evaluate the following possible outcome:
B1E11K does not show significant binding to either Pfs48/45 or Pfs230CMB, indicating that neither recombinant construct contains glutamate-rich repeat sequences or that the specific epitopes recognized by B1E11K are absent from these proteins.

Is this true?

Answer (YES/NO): YES